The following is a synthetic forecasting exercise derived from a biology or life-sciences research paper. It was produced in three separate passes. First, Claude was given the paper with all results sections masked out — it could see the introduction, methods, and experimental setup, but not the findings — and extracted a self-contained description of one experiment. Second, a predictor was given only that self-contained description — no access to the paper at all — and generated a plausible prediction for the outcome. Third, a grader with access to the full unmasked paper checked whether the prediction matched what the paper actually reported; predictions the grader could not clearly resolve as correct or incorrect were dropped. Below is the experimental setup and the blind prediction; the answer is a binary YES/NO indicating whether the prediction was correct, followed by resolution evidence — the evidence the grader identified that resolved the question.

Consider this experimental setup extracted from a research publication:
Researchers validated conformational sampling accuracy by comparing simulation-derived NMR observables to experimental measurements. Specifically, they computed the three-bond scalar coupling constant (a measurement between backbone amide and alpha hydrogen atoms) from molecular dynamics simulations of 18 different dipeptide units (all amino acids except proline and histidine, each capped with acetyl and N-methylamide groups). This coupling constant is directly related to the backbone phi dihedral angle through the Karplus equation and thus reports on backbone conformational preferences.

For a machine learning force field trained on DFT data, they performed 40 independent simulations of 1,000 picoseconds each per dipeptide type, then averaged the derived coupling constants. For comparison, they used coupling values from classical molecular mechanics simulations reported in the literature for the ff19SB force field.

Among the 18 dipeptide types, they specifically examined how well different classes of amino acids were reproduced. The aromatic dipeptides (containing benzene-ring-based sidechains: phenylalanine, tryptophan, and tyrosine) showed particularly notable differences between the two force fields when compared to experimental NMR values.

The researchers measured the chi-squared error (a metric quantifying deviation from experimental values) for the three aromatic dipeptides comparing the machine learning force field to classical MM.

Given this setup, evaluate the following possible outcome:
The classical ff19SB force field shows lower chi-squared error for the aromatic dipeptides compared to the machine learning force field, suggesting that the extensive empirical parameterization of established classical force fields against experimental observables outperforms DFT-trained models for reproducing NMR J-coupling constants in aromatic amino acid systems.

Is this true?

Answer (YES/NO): NO